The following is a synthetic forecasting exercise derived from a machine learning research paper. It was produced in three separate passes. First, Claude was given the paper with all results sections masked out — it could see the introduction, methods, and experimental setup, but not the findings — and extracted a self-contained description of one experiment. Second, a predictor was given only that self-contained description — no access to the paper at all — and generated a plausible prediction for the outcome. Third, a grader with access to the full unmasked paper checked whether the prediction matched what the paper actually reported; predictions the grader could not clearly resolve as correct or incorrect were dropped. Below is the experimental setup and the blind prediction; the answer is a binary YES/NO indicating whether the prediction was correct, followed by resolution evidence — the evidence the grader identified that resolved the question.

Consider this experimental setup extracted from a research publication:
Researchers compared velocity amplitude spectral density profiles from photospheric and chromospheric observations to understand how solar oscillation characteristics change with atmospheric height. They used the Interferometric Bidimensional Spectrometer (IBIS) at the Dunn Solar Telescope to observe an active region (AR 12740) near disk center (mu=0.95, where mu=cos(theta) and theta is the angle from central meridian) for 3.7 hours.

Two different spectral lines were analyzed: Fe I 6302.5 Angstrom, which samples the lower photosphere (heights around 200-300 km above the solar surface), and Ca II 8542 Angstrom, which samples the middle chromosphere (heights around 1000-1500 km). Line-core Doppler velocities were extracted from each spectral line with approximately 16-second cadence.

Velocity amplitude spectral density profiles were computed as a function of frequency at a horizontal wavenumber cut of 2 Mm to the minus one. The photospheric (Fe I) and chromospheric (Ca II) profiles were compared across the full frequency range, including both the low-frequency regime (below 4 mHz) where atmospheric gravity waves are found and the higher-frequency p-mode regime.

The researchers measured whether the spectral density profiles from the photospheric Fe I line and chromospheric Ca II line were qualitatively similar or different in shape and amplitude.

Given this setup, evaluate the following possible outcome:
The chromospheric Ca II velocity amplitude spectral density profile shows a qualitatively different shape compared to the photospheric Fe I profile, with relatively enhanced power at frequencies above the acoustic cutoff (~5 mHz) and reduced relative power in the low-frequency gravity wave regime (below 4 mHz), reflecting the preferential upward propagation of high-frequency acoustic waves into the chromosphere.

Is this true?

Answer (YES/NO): NO